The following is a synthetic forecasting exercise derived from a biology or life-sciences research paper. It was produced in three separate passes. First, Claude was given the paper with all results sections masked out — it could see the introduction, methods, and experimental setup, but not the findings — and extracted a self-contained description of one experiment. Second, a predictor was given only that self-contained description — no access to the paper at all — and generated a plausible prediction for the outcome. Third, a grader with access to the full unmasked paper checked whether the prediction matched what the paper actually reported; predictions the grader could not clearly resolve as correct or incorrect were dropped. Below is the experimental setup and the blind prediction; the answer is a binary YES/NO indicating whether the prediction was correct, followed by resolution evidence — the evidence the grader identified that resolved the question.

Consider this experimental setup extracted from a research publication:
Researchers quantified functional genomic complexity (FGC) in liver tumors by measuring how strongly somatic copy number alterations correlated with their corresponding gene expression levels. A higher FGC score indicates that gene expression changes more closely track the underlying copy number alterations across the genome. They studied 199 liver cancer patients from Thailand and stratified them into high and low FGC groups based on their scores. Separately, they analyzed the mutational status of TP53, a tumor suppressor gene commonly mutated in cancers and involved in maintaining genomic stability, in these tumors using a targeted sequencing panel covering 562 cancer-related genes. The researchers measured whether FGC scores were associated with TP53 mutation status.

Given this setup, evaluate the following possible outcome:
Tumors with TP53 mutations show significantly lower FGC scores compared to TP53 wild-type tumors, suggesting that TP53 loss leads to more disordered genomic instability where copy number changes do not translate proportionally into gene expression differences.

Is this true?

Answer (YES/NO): NO